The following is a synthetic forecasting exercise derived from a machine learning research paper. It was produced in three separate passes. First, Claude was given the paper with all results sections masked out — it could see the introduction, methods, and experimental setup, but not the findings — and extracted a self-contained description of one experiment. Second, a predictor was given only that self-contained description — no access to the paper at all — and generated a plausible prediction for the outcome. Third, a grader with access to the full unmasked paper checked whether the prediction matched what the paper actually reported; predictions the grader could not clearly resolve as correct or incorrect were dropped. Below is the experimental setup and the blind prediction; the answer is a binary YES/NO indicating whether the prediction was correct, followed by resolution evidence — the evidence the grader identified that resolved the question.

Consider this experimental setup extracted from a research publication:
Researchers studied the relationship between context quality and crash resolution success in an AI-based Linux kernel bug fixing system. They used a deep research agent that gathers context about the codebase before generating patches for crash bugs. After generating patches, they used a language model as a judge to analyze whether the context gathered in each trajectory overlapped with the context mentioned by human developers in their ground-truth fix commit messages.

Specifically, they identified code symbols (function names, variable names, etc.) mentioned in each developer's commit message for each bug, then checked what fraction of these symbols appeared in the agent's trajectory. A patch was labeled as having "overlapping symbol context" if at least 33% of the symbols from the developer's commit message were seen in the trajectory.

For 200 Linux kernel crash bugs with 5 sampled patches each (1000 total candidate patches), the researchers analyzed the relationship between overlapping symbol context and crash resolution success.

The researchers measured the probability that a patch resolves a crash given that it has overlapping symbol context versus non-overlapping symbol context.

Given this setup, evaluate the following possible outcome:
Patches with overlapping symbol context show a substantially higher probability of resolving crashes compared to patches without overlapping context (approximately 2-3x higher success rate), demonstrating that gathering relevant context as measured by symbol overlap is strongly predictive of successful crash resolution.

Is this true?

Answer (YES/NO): YES